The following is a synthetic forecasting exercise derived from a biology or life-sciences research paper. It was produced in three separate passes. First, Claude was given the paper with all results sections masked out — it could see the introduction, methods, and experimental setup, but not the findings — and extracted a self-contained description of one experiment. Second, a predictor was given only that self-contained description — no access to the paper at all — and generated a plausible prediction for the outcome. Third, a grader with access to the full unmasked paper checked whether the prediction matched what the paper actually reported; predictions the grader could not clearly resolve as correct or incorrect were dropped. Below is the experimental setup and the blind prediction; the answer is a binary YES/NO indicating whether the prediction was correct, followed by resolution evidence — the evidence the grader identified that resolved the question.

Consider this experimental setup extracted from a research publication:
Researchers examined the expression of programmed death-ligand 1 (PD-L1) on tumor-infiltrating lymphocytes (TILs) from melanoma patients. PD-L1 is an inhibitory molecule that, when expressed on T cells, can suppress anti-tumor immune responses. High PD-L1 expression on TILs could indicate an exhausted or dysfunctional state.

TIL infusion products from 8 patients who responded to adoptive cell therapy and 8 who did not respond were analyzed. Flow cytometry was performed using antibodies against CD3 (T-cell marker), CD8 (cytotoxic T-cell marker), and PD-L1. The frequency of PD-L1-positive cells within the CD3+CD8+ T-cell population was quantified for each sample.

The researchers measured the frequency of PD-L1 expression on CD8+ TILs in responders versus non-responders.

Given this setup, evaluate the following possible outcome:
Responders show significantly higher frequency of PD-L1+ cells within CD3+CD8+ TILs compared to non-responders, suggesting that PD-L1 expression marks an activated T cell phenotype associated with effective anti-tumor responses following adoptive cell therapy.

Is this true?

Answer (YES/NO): NO